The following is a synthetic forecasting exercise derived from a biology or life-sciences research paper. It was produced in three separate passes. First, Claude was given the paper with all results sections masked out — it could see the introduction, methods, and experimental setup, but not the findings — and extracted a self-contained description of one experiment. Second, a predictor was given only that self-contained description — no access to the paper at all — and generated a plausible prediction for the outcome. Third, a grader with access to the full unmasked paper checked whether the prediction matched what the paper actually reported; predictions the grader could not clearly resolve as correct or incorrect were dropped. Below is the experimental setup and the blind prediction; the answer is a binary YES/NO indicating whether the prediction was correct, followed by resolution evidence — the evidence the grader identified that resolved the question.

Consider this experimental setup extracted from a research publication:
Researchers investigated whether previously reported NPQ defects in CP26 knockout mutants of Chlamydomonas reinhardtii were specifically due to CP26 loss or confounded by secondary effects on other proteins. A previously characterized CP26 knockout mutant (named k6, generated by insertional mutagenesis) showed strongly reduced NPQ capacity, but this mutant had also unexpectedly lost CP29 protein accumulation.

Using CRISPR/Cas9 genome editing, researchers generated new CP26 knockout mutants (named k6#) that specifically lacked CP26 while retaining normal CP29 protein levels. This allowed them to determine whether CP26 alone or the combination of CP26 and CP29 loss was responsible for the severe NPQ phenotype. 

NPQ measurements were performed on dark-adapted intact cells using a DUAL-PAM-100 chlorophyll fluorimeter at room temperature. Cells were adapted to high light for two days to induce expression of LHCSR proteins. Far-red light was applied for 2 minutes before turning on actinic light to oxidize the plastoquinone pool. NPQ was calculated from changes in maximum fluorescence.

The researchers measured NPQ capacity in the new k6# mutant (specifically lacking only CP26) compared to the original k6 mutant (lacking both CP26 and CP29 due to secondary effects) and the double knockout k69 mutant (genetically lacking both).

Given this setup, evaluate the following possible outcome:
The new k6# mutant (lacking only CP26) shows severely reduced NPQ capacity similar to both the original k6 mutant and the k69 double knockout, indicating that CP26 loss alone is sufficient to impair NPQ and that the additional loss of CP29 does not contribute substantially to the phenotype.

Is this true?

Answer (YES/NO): NO